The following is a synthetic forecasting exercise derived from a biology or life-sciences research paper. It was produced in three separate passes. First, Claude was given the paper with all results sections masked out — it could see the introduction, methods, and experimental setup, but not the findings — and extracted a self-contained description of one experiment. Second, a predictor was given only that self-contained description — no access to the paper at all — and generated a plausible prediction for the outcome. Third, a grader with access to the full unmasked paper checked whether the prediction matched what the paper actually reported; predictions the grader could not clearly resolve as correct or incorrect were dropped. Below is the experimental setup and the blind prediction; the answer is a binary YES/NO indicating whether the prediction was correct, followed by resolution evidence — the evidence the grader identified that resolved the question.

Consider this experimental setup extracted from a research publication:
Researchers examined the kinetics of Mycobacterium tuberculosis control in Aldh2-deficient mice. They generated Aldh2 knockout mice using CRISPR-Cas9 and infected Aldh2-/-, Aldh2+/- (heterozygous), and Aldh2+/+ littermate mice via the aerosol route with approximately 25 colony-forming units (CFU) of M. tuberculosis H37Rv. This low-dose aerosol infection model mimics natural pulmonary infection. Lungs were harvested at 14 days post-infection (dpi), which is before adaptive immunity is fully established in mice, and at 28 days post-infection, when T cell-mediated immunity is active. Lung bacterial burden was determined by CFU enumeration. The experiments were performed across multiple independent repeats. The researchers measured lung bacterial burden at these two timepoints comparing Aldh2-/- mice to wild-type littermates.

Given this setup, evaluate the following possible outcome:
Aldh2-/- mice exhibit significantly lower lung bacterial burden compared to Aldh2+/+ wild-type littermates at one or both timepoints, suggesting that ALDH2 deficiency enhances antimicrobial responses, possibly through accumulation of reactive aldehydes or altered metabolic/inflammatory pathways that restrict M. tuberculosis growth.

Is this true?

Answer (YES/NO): YES